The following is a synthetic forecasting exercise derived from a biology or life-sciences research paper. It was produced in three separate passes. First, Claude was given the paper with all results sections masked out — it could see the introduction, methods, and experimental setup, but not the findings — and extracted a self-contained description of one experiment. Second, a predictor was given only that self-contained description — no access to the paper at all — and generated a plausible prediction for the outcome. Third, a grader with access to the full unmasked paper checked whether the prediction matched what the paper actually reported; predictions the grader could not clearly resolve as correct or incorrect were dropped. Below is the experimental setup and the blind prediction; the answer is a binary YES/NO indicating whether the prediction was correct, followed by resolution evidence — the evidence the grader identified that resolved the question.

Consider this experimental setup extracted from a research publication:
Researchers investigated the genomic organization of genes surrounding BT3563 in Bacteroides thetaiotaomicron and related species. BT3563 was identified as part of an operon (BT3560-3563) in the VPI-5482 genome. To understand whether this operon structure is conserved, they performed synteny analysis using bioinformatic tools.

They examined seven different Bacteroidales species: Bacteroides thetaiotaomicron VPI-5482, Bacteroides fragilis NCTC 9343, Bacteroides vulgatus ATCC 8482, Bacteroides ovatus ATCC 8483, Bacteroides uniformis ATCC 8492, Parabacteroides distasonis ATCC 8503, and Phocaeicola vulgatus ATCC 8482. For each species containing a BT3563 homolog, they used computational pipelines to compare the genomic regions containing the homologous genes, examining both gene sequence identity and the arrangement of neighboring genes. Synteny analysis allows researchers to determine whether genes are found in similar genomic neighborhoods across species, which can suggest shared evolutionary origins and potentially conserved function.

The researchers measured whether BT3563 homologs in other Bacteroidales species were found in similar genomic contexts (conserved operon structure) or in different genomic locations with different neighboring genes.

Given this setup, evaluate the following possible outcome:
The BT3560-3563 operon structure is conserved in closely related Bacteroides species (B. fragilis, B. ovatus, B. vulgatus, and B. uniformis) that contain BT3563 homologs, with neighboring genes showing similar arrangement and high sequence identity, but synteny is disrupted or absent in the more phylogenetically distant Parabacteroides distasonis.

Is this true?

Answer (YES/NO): NO